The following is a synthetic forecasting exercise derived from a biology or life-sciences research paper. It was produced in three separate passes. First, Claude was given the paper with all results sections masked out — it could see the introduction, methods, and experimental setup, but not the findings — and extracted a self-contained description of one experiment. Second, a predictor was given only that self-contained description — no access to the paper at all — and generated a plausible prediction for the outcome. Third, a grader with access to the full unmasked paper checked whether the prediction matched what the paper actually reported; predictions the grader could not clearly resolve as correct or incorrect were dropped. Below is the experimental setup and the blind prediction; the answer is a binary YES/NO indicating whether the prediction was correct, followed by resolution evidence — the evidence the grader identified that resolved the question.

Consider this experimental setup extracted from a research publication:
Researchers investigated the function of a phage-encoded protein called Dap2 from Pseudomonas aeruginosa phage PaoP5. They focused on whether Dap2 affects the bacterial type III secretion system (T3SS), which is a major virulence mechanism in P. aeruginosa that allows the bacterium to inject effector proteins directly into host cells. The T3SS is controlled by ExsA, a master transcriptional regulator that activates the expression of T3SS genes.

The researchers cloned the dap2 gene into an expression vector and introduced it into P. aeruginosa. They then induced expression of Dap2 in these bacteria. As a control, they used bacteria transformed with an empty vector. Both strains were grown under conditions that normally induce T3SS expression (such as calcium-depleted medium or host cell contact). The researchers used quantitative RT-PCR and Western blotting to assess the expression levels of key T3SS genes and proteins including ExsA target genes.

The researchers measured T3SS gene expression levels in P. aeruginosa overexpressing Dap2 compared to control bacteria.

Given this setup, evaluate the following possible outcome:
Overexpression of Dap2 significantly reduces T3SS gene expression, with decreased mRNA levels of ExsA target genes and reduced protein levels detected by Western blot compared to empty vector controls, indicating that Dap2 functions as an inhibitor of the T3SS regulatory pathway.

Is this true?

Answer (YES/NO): YES